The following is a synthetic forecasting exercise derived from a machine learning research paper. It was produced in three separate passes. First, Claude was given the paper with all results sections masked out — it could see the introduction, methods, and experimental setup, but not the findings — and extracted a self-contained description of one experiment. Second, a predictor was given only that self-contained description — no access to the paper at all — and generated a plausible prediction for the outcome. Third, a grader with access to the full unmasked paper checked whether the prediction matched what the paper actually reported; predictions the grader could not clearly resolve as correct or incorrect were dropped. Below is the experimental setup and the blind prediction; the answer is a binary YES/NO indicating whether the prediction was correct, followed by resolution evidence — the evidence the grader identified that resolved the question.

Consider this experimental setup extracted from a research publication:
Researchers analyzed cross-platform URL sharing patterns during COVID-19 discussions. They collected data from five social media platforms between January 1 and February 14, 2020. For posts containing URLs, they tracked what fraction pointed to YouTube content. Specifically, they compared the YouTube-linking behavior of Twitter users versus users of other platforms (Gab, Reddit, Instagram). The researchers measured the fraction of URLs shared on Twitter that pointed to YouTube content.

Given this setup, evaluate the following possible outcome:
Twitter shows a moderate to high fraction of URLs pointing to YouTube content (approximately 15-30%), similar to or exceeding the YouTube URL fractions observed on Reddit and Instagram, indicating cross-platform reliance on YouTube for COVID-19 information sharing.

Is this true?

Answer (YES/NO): YES